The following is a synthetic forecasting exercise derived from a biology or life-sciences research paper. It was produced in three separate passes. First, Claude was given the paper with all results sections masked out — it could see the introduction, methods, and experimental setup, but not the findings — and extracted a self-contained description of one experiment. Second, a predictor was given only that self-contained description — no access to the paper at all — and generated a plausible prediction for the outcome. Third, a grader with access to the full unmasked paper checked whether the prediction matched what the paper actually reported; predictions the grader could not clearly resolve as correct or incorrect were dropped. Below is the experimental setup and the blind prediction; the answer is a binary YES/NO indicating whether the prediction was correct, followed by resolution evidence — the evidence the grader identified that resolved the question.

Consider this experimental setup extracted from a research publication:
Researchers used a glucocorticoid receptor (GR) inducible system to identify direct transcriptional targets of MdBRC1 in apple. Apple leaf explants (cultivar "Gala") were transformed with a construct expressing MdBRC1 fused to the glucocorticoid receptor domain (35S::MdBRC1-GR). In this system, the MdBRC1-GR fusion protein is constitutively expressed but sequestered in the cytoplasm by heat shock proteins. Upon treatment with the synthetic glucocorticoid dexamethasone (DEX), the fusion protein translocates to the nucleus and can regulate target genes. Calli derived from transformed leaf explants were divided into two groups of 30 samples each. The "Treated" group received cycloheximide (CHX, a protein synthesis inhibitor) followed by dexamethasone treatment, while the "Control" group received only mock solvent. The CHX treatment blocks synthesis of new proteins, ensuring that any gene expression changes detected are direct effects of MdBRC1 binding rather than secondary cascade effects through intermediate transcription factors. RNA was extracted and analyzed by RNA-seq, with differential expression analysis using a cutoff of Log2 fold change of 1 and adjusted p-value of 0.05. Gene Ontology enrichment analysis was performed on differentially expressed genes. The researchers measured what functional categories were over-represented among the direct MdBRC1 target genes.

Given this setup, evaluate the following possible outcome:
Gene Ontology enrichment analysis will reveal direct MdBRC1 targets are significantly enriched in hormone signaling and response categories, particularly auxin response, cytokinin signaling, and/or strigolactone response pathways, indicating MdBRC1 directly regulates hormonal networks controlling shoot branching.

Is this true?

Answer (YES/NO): NO